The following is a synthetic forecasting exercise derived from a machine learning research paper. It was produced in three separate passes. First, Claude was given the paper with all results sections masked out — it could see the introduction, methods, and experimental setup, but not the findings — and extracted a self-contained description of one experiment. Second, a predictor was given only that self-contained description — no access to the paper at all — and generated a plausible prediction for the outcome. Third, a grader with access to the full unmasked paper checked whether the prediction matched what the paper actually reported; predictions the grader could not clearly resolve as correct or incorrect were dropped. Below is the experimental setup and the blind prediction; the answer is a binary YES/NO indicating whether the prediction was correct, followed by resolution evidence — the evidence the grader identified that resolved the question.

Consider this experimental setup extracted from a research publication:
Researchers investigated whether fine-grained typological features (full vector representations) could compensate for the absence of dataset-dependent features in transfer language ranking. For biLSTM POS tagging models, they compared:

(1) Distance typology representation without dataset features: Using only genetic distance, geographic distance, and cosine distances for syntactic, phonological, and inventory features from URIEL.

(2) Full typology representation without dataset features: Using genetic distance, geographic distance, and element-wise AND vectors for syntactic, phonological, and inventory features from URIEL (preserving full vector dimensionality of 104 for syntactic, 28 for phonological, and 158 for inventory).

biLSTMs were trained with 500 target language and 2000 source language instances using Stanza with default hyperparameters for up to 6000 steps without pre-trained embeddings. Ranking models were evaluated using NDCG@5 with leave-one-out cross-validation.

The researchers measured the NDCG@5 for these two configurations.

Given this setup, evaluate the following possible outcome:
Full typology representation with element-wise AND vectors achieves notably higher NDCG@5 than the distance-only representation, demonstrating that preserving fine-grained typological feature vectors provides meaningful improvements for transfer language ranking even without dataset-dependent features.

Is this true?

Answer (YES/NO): YES